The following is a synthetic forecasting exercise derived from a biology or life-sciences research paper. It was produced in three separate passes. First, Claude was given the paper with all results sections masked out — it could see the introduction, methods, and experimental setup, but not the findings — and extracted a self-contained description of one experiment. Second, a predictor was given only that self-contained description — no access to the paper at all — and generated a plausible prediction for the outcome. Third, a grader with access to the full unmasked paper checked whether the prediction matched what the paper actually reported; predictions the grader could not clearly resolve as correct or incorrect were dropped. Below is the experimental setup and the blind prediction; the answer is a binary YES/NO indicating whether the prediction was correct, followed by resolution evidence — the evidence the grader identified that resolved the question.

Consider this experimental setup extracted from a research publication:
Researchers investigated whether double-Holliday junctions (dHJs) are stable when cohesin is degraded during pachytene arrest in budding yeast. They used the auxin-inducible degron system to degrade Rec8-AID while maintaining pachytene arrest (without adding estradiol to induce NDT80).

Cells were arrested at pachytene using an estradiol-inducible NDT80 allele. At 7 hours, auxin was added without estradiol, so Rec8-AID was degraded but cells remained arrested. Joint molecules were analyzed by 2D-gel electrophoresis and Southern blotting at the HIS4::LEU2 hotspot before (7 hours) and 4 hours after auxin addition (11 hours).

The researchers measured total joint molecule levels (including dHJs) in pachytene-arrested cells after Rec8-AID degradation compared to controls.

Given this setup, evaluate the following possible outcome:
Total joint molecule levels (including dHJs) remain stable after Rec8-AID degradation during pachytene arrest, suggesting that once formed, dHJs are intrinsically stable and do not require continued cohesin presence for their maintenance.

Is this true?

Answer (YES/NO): NO